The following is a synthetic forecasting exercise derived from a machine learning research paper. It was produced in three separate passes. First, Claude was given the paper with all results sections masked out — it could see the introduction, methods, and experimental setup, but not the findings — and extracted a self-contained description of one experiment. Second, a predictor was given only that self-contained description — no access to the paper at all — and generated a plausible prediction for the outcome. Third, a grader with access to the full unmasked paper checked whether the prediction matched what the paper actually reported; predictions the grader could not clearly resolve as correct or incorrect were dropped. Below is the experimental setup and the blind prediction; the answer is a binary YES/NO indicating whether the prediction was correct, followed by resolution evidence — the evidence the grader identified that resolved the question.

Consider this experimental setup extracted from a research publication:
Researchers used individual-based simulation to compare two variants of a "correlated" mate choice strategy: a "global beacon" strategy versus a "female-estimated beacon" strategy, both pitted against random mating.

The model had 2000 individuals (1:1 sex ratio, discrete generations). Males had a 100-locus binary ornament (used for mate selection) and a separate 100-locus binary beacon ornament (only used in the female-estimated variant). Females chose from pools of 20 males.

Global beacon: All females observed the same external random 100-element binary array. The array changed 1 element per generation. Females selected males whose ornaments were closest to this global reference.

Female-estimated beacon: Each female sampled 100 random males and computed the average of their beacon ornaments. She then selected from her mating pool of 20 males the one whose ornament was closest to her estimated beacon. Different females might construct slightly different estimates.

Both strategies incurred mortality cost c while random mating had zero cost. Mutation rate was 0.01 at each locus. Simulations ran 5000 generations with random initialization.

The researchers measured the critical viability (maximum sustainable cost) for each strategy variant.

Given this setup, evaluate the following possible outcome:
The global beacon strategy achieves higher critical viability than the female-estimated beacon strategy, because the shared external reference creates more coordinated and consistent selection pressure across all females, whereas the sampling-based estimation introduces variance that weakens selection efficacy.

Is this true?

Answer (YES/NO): YES